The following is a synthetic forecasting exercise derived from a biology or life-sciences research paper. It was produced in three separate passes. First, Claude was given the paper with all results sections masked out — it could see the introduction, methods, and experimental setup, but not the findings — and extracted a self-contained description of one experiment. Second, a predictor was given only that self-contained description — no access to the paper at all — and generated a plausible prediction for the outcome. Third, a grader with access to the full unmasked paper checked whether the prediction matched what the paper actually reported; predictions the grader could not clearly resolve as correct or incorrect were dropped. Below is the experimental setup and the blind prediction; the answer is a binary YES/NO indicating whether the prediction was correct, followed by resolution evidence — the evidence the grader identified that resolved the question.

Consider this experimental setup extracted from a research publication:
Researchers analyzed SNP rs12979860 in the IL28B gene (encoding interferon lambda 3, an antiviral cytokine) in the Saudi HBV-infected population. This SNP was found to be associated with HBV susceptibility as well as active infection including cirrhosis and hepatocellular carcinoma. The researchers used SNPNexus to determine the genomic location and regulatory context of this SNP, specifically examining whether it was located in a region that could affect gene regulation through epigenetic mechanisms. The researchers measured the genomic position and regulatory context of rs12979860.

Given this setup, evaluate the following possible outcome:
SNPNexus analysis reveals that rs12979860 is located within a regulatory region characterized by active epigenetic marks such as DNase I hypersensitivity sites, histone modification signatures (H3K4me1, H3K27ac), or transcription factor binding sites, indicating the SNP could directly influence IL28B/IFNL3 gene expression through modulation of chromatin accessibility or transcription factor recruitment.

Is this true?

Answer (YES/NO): NO